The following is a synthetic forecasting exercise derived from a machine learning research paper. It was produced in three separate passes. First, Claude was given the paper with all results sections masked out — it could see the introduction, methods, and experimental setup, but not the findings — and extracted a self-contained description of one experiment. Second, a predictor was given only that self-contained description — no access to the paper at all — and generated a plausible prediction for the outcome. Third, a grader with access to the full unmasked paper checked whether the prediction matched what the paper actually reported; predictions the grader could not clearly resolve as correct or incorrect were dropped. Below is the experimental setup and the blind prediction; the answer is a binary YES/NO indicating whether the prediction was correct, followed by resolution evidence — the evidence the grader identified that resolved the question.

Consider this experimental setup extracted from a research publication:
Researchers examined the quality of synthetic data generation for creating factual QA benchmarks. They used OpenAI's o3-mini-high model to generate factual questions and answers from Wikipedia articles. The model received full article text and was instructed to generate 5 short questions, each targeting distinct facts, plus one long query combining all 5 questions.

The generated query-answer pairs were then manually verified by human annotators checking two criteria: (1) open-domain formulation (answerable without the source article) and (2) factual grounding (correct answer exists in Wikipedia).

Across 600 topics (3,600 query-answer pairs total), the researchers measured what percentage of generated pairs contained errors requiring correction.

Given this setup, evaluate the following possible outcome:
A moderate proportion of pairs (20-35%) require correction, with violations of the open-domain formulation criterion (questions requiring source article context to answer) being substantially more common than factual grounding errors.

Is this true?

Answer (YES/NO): NO